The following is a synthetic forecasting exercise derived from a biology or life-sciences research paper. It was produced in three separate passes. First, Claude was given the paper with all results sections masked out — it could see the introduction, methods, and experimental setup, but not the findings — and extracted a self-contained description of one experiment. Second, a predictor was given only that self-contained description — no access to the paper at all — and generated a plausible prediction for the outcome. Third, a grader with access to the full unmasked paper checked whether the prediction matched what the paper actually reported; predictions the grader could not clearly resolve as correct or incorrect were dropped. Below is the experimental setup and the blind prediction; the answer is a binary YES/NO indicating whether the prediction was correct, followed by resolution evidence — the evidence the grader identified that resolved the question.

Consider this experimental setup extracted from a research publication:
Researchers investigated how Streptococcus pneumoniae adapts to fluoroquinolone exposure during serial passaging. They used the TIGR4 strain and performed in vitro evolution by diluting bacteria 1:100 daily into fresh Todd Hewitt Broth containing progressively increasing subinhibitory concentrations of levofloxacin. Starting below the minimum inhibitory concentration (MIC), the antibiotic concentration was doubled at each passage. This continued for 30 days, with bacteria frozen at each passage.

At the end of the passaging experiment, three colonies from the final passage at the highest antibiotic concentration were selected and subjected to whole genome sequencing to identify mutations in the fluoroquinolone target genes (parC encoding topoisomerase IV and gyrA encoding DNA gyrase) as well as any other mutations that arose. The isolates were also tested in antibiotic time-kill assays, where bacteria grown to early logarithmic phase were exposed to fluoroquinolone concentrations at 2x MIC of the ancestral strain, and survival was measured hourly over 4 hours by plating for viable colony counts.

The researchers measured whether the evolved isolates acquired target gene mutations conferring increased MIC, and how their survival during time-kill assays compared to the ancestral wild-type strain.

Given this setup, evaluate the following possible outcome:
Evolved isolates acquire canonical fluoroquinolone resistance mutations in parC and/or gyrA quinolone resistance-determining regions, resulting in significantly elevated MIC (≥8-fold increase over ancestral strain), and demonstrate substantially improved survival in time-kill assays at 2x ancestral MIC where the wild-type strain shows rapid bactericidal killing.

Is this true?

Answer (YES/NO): NO